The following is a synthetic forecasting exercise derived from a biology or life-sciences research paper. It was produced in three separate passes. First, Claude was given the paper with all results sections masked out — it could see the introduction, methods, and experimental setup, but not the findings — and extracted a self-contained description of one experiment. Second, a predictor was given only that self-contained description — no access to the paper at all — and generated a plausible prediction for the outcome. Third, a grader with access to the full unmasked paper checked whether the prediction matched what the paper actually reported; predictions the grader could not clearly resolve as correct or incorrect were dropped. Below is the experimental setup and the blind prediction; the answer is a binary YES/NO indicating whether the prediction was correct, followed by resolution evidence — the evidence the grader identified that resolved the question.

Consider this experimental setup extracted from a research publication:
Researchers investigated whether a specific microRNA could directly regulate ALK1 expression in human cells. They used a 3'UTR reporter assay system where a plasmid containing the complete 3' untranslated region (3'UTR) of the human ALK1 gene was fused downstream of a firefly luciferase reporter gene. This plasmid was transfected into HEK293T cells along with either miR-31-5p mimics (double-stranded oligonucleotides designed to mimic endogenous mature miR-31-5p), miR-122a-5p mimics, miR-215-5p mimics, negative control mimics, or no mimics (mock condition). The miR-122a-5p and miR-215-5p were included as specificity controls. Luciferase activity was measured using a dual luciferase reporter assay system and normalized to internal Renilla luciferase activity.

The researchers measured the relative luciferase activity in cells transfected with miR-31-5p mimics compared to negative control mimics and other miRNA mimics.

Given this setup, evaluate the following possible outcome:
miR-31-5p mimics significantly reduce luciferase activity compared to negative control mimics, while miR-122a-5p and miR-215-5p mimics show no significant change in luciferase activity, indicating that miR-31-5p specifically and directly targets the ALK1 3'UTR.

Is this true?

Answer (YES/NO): YES